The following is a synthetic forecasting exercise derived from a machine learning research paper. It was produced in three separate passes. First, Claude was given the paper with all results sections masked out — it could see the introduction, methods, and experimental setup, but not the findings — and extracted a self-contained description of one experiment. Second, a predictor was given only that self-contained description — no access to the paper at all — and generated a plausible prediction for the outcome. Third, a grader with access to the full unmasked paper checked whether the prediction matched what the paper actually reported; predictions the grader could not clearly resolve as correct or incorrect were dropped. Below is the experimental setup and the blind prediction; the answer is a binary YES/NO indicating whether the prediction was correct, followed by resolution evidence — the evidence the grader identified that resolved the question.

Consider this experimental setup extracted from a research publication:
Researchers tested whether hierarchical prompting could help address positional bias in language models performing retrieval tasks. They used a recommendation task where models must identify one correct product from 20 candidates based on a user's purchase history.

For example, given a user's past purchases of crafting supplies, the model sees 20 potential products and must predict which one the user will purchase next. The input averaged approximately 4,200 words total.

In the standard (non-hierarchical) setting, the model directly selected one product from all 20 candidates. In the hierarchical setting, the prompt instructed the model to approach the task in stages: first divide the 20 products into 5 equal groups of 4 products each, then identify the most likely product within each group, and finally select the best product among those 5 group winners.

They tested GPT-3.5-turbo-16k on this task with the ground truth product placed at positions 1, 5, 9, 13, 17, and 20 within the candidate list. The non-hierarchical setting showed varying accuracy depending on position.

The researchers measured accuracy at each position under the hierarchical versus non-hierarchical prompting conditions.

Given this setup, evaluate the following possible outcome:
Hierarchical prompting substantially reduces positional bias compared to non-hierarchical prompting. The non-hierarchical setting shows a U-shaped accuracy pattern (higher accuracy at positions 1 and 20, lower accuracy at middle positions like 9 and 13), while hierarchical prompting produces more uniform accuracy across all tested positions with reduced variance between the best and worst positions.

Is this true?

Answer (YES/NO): NO